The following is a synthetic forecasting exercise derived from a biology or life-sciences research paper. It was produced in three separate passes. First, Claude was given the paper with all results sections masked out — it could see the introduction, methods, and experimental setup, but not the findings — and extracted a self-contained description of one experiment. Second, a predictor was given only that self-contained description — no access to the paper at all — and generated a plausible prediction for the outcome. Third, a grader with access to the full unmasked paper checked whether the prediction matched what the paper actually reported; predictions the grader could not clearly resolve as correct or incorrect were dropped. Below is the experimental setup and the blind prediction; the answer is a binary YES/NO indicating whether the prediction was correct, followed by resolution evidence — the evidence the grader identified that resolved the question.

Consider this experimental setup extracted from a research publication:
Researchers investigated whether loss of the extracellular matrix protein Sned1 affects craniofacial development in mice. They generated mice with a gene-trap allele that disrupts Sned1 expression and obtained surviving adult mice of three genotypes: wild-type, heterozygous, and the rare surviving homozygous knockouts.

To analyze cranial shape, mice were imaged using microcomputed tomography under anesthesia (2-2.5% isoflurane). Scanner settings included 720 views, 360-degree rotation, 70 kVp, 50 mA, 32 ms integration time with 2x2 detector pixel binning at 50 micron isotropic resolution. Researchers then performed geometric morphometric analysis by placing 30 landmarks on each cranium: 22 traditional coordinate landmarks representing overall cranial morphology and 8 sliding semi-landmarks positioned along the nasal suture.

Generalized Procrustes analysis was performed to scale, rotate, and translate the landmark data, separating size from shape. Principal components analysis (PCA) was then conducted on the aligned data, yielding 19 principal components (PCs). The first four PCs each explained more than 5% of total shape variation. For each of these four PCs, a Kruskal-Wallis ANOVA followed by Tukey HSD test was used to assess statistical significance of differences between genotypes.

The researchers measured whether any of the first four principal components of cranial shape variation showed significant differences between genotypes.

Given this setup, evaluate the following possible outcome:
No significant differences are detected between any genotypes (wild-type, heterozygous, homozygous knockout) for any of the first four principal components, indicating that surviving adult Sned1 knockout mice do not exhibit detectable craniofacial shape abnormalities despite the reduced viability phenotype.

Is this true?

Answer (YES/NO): NO